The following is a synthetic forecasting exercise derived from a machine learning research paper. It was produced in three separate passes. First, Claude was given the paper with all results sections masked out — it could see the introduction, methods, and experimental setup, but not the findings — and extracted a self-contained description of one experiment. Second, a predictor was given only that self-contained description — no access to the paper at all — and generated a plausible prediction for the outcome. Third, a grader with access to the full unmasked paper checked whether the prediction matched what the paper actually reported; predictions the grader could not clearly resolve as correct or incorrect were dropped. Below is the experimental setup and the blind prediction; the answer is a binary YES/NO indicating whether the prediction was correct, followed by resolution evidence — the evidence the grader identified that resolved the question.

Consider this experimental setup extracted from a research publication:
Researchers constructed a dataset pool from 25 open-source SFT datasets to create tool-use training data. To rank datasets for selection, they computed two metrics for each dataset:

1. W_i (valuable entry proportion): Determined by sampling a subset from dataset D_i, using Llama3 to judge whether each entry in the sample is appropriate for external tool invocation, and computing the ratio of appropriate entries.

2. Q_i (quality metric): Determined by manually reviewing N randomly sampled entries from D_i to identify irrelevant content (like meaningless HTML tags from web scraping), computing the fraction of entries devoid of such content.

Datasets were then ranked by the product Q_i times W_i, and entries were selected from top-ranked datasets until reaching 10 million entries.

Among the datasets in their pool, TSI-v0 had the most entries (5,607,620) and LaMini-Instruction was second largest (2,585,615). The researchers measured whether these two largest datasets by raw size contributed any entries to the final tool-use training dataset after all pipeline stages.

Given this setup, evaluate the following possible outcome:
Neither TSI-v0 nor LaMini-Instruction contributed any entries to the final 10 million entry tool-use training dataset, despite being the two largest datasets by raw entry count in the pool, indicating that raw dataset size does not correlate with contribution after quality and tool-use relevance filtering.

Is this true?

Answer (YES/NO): YES